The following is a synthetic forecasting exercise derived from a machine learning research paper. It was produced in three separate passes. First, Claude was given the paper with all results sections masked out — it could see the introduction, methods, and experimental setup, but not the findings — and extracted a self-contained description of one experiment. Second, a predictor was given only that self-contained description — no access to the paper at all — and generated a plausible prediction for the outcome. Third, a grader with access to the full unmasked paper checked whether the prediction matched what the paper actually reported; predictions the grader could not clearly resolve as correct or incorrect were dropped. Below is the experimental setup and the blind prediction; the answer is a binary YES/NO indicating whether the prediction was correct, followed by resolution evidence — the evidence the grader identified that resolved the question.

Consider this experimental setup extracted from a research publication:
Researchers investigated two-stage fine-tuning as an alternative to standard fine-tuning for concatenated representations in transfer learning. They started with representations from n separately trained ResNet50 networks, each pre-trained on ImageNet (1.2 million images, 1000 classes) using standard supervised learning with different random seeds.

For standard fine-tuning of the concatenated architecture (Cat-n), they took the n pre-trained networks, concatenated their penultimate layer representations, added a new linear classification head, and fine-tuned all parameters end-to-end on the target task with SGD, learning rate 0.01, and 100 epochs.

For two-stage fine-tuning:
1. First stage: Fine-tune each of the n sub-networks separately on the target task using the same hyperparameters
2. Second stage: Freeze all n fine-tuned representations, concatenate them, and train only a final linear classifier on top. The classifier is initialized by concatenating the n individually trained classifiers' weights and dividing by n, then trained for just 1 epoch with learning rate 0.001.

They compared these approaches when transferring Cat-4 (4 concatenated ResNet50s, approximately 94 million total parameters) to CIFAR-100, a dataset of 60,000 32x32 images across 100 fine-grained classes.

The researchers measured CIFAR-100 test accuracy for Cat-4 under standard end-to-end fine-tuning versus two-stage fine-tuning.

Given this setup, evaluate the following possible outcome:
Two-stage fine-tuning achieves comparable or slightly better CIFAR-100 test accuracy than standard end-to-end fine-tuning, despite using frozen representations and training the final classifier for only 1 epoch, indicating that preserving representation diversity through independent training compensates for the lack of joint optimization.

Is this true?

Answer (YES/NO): YES